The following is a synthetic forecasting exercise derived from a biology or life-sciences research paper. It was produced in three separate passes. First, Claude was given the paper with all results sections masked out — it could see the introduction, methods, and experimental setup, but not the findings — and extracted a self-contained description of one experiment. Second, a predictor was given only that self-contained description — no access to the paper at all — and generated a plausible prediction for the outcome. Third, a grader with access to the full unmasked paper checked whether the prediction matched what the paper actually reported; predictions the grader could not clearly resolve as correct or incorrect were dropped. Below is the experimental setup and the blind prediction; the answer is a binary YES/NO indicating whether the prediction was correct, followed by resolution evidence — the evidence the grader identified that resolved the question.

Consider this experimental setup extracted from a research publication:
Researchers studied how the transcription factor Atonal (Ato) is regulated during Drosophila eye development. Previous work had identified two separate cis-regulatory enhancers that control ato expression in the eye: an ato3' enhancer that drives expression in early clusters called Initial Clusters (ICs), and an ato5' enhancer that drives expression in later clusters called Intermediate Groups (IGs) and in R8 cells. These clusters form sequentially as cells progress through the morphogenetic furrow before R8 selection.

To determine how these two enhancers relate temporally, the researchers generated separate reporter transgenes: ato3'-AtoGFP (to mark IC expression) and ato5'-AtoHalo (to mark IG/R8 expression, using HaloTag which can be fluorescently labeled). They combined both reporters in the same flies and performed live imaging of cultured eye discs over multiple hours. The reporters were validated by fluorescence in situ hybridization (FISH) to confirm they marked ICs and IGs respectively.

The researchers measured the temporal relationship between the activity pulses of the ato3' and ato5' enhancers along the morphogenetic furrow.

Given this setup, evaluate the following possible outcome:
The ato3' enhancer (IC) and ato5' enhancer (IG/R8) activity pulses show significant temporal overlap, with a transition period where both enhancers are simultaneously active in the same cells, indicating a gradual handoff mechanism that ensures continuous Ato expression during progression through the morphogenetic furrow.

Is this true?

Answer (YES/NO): NO